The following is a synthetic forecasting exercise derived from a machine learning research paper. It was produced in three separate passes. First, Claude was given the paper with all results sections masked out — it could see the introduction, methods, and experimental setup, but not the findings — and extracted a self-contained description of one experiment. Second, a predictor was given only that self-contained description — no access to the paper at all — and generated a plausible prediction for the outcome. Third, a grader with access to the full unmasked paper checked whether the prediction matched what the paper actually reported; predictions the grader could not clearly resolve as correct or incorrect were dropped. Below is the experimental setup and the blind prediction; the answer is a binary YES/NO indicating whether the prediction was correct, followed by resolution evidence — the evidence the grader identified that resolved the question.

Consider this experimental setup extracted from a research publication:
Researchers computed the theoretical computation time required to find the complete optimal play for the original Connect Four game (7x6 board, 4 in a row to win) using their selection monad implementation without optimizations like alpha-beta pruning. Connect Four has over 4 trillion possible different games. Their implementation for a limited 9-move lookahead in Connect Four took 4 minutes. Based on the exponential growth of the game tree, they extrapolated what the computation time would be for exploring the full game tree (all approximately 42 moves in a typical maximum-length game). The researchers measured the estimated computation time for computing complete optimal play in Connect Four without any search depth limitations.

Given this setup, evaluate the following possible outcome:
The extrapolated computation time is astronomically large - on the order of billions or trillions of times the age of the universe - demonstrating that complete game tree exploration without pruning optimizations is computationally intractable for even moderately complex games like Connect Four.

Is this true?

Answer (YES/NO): NO